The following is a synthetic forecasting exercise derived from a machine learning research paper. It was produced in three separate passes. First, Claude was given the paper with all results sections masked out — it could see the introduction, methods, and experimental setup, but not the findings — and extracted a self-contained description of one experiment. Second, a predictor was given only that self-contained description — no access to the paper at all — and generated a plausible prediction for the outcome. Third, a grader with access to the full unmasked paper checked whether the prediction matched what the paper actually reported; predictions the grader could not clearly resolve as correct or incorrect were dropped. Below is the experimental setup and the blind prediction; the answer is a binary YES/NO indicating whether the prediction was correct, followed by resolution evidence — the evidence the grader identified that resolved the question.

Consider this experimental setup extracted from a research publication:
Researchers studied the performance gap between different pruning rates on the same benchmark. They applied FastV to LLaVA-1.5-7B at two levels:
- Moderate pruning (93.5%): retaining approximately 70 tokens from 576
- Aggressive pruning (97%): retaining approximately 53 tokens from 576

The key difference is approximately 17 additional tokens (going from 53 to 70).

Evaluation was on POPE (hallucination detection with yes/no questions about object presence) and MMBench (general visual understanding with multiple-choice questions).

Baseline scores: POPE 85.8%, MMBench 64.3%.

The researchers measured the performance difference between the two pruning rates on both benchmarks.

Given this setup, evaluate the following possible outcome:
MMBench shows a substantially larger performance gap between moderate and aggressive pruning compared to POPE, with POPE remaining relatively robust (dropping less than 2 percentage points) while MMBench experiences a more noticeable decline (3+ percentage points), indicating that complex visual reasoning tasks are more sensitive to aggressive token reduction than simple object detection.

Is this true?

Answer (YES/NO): NO